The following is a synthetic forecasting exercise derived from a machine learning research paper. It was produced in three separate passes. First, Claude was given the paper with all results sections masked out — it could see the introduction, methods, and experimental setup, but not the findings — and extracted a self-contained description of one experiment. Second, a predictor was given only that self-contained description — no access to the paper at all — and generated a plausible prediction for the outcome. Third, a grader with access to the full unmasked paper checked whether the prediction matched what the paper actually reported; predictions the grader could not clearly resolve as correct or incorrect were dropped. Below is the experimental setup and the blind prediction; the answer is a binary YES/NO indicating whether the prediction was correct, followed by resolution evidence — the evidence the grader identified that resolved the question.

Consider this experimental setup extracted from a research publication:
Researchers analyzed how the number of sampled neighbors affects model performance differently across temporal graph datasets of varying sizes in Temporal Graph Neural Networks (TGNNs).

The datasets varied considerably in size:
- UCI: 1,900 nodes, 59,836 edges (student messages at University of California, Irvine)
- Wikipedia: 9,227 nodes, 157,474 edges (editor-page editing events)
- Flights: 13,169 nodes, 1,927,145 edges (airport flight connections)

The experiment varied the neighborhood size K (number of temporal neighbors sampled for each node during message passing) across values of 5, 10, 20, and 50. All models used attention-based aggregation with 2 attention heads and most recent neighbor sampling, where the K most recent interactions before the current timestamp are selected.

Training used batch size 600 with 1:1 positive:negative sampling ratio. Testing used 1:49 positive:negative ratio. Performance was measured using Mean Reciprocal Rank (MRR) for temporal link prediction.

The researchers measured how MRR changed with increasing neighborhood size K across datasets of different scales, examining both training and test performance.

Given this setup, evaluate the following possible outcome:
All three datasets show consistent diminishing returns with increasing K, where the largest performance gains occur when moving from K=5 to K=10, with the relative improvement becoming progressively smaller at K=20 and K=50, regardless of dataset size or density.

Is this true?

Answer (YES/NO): NO